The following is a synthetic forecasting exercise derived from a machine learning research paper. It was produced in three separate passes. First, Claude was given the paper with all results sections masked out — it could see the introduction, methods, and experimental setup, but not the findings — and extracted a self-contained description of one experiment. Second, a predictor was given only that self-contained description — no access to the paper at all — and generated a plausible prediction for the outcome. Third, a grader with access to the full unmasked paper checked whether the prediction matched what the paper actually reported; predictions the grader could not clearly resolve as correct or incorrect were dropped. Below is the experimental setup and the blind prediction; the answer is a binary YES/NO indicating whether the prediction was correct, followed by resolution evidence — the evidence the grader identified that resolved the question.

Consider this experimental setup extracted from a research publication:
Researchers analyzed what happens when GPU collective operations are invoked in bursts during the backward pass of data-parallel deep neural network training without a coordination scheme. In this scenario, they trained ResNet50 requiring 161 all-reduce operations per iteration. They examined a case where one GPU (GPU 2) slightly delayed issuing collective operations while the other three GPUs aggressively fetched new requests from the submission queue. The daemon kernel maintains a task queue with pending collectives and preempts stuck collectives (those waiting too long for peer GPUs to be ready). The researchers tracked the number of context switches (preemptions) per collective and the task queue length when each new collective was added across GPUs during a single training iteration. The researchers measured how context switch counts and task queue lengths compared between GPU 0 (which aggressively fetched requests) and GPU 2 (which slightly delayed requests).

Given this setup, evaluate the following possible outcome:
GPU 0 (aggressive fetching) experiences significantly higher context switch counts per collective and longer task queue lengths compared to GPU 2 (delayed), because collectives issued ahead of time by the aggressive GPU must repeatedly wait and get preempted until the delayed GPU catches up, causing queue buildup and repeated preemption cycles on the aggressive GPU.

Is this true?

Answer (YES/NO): YES